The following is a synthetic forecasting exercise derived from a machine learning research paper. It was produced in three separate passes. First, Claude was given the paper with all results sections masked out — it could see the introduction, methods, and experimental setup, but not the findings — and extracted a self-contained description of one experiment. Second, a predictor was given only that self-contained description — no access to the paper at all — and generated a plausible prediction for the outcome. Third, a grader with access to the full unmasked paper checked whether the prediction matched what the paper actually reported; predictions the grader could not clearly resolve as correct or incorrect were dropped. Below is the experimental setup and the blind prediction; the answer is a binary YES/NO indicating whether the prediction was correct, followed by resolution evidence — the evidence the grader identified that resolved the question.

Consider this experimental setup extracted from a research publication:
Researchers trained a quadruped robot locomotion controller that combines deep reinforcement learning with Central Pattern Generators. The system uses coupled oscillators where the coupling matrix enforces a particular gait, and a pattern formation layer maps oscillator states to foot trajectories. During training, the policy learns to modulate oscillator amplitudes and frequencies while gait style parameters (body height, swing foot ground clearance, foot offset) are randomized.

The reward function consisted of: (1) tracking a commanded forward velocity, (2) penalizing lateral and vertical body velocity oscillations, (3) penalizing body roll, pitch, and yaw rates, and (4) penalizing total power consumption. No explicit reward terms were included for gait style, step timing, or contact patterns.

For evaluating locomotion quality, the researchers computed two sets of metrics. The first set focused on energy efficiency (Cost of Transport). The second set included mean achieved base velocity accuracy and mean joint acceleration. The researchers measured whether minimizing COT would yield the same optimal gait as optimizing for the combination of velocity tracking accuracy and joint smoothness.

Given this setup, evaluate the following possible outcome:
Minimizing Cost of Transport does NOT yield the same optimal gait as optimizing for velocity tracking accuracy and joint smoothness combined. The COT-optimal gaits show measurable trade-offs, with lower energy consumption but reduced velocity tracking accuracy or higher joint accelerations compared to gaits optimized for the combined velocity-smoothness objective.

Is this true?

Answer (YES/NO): YES